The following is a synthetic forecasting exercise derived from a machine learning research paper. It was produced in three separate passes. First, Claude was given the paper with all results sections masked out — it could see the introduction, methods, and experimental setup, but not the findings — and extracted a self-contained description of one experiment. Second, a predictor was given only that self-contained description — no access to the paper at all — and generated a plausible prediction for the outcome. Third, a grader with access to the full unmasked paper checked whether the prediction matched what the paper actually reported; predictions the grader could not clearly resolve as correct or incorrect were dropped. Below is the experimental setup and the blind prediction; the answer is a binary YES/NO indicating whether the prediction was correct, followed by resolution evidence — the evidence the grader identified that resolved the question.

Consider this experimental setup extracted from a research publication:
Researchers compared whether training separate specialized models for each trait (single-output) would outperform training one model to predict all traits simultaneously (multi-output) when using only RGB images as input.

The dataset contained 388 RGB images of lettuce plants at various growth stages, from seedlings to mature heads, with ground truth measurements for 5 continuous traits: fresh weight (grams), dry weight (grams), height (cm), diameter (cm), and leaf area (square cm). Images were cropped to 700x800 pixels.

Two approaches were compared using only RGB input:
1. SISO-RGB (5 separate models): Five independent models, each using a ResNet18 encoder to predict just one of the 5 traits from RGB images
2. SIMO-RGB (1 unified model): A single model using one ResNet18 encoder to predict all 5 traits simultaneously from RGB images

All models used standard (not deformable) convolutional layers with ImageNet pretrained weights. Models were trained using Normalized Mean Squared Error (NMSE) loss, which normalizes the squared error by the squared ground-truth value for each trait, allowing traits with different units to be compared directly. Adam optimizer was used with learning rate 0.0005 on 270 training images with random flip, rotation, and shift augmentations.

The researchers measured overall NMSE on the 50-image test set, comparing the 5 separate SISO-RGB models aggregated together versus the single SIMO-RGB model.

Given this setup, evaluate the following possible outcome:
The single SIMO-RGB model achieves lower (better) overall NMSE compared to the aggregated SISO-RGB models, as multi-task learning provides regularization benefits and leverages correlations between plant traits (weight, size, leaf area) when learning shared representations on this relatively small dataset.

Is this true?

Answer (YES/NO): NO